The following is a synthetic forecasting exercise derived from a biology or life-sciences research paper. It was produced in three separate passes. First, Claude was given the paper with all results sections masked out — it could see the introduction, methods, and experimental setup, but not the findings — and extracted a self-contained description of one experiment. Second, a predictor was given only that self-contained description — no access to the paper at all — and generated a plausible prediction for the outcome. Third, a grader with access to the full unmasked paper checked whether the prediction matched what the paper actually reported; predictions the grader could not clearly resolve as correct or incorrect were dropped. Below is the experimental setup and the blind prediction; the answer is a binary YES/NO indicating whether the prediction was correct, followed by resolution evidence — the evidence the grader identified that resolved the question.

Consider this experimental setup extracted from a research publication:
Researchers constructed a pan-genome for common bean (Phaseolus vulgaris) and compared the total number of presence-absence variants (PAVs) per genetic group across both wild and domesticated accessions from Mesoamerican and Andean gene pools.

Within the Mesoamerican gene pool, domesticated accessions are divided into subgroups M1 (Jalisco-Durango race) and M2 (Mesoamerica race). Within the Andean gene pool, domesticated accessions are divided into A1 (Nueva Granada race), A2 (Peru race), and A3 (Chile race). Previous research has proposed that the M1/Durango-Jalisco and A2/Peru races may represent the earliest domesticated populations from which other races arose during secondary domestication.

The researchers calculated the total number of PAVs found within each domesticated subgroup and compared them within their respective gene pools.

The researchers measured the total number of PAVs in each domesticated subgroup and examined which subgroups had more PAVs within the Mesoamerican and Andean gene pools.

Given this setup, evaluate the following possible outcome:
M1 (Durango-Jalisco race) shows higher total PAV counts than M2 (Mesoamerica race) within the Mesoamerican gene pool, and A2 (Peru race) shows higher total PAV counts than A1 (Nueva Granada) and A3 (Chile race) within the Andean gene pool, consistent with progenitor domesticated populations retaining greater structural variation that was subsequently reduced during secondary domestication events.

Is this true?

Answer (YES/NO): YES